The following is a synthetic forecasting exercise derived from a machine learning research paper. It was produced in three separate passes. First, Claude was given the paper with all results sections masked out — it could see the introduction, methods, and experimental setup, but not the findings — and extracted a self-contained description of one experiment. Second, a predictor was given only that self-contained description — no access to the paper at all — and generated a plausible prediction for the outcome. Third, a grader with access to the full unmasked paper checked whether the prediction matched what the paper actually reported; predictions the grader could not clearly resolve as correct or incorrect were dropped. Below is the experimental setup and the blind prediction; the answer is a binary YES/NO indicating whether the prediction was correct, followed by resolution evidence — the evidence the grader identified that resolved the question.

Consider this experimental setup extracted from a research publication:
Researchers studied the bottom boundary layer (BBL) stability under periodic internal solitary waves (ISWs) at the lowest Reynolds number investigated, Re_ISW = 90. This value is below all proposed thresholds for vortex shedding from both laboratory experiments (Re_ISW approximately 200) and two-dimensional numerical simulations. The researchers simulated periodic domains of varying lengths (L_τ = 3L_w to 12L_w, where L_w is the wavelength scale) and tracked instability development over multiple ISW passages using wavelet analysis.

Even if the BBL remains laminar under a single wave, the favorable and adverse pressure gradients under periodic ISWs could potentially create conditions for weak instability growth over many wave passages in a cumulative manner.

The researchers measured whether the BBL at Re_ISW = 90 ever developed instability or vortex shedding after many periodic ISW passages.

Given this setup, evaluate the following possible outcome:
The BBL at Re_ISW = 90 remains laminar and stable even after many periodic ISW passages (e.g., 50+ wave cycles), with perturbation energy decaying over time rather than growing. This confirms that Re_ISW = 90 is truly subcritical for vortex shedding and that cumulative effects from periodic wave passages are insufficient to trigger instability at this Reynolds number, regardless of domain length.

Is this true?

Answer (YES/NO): YES